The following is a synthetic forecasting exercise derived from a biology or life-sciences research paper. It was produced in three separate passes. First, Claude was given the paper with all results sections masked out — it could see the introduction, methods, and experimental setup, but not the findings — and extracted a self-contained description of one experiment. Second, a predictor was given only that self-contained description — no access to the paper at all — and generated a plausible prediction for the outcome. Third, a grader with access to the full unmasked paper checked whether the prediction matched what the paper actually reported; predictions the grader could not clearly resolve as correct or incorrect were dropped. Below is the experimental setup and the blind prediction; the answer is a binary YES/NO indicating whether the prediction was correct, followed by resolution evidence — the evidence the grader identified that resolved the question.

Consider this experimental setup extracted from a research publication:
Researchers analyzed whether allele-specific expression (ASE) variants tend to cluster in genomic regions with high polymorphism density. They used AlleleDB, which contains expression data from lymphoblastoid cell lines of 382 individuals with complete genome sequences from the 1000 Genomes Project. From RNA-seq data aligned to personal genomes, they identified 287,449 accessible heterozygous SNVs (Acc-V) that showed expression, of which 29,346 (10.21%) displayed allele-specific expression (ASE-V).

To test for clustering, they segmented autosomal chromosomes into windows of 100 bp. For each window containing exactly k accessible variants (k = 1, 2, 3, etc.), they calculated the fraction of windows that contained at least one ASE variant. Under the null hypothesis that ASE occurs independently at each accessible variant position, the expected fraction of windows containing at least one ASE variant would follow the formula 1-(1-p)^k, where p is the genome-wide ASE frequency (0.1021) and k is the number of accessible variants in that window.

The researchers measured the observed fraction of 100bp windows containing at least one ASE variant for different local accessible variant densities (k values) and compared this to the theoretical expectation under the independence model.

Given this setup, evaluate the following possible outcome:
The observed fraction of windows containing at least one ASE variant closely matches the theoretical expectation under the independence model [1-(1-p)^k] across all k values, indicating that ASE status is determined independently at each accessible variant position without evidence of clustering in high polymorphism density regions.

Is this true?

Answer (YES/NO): NO